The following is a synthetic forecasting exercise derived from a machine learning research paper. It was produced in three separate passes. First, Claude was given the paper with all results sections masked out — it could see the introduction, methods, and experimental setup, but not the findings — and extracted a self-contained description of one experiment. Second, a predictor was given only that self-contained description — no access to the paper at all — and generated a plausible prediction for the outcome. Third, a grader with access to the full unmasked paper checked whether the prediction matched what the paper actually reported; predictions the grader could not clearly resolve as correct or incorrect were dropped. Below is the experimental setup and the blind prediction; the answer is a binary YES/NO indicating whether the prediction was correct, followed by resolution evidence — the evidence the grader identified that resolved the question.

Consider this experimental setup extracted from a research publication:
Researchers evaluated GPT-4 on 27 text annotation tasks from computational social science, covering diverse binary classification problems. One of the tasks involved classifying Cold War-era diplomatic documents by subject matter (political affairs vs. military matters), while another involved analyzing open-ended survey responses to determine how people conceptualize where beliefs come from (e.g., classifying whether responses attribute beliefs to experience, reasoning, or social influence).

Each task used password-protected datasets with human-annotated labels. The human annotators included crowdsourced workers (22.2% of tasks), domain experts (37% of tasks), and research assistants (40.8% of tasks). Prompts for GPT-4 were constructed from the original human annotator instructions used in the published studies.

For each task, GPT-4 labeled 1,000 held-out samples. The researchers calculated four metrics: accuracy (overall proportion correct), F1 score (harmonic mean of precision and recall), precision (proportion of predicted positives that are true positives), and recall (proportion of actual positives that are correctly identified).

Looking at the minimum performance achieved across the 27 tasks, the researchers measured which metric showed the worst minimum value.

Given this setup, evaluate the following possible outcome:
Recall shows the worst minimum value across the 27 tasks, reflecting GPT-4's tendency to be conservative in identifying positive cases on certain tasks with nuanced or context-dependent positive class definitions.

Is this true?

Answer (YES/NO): NO